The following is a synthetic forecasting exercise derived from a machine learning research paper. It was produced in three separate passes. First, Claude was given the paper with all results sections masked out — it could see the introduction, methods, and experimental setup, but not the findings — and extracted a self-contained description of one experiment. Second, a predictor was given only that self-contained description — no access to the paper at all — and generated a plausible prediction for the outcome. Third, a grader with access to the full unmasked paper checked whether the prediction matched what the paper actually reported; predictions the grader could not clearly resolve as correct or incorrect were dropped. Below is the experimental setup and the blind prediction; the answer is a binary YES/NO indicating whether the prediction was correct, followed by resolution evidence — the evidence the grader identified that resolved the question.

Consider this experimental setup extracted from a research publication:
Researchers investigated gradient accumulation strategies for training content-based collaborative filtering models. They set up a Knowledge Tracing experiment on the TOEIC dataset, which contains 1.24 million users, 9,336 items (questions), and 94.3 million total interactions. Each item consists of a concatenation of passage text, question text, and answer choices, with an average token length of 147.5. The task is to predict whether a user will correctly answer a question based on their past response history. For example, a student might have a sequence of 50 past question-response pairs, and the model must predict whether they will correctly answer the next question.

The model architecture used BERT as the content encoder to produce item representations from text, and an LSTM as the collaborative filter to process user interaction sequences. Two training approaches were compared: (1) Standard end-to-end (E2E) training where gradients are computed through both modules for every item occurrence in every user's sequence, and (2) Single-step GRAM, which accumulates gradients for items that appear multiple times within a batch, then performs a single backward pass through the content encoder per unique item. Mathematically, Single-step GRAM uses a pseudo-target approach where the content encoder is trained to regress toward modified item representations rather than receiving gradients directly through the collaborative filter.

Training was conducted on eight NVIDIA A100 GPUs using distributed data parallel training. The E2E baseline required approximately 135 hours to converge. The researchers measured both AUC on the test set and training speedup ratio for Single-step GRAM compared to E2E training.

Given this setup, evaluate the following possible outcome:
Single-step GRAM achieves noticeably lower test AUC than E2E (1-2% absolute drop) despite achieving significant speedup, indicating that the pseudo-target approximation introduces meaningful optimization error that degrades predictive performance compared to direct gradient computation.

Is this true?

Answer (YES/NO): NO